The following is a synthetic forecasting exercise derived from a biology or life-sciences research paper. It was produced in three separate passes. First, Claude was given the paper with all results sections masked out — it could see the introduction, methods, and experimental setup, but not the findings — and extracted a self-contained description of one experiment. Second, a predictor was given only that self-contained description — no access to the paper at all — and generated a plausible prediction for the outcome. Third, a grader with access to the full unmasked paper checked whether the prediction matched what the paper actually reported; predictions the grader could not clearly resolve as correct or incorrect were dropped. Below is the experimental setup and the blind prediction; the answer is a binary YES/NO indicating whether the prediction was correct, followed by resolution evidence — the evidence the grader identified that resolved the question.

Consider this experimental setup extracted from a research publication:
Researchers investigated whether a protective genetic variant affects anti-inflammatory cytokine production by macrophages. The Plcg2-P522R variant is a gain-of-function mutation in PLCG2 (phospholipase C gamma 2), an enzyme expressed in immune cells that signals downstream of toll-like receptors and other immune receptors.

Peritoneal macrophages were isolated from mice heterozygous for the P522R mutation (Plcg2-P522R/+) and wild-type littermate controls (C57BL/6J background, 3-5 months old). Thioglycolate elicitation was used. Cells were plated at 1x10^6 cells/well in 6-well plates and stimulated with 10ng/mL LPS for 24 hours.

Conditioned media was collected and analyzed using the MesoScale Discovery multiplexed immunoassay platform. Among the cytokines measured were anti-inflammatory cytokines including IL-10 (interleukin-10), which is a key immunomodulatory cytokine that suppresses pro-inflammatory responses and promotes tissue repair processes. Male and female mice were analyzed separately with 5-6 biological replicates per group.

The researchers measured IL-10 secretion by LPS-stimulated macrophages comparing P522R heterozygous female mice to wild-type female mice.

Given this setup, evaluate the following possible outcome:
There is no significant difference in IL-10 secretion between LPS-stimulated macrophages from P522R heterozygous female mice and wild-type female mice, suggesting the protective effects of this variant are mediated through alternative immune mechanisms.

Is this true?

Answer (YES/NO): YES